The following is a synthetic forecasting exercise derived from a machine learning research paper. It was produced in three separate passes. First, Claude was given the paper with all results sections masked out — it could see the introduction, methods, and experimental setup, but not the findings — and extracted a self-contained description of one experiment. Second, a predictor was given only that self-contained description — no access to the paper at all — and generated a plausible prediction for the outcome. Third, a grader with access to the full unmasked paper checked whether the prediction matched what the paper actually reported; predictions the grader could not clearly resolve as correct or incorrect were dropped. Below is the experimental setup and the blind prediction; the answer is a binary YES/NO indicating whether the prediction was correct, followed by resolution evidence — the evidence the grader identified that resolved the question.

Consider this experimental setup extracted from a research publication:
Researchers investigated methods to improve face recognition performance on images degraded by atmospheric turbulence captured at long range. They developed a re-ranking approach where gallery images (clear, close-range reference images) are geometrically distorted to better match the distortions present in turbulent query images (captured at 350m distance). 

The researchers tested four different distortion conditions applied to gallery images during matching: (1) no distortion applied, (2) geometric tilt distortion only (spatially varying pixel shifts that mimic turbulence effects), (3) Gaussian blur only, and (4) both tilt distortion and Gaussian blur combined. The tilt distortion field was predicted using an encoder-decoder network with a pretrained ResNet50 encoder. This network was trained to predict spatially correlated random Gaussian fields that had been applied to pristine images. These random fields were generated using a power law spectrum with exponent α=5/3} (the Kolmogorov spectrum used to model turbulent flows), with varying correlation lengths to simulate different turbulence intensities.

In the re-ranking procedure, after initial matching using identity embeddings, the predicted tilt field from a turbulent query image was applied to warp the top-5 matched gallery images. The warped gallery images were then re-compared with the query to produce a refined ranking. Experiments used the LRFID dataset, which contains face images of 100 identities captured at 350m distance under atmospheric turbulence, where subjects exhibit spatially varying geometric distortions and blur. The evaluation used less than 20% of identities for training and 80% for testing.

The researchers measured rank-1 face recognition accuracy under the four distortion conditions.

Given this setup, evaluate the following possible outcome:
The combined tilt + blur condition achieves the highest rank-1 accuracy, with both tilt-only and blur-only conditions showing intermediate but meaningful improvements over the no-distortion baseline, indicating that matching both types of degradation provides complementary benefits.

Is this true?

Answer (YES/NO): NO